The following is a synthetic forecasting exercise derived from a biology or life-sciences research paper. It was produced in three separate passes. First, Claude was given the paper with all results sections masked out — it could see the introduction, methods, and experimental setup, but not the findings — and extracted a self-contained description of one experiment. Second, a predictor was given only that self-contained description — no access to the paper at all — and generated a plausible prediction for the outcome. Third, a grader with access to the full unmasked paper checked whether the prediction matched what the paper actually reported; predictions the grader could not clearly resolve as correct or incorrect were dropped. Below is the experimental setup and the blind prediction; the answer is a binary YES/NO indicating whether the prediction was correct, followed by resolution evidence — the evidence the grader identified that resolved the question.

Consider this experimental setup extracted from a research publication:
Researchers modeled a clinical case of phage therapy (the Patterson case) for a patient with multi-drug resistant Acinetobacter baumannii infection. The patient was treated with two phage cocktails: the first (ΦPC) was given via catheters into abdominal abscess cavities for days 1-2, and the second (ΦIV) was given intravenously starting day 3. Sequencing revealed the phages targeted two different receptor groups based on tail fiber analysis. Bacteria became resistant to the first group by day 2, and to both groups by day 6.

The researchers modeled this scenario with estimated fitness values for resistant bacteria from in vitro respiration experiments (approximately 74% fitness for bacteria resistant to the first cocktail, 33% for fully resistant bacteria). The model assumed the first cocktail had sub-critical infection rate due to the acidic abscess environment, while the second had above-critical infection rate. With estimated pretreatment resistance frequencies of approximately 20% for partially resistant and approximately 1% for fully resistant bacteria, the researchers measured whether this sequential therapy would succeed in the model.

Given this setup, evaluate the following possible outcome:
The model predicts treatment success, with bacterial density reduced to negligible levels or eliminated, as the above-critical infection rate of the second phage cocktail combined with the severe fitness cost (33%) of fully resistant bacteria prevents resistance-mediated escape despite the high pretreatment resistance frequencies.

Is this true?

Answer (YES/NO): NO